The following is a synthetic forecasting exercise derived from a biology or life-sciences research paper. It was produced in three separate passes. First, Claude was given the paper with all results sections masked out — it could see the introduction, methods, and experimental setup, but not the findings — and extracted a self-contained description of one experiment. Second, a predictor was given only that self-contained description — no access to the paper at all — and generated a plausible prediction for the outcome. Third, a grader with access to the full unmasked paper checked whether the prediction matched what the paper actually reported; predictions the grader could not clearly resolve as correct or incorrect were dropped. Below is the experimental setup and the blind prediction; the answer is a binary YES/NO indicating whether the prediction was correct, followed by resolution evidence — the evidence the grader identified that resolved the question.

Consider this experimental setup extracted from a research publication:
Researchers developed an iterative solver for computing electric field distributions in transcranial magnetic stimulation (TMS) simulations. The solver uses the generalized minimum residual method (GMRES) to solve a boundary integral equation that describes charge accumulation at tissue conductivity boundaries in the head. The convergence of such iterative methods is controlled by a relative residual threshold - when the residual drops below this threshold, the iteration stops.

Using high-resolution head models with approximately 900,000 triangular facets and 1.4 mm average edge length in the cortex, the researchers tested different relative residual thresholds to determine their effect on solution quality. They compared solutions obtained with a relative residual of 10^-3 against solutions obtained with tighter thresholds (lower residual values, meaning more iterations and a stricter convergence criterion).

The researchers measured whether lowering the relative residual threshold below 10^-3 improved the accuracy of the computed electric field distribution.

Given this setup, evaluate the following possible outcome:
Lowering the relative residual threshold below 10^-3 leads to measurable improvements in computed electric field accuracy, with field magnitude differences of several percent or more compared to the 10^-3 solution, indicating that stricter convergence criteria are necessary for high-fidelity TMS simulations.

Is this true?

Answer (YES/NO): NO